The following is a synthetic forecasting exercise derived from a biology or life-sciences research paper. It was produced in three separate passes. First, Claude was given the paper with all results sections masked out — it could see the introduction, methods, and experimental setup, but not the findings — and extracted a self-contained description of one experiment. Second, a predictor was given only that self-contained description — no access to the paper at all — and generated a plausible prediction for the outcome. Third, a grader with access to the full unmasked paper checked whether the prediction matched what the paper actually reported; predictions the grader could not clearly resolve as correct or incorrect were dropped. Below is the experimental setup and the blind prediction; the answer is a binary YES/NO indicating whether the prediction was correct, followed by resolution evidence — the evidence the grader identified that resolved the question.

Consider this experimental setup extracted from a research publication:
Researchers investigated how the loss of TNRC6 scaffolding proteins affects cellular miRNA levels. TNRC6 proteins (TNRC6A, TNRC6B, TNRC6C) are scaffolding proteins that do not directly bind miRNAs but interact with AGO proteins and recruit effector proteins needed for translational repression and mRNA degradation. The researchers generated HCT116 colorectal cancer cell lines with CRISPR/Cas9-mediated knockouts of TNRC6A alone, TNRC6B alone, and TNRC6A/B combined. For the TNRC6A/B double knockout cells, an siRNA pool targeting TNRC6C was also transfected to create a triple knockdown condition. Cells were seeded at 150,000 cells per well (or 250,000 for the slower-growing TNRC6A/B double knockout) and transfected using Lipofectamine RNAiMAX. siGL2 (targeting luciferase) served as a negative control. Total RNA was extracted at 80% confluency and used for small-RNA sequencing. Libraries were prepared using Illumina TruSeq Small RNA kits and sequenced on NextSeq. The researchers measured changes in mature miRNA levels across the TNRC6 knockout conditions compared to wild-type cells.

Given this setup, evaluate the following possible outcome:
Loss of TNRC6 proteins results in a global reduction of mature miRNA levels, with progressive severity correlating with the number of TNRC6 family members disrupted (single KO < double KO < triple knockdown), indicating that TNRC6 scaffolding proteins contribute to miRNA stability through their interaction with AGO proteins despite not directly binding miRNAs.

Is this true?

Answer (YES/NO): NO